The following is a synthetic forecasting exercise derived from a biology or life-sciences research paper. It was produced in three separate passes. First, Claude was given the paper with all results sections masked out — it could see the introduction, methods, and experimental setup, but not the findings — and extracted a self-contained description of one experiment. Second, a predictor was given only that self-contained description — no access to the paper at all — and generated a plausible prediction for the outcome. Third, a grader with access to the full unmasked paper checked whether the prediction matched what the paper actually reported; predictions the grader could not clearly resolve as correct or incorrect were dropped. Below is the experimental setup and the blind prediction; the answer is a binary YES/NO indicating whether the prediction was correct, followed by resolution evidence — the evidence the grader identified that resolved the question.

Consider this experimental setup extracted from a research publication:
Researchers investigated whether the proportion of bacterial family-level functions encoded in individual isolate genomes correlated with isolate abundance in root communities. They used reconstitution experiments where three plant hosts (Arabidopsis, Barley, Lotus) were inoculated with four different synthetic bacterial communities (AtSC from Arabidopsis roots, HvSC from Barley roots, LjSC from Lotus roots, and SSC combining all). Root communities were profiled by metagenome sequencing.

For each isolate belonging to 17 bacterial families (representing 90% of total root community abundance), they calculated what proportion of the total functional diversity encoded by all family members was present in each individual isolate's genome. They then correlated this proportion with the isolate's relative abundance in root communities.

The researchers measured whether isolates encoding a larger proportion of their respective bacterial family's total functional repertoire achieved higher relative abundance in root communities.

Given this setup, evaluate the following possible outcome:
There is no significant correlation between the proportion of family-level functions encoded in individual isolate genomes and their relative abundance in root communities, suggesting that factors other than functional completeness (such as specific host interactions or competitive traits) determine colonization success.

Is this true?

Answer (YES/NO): NO